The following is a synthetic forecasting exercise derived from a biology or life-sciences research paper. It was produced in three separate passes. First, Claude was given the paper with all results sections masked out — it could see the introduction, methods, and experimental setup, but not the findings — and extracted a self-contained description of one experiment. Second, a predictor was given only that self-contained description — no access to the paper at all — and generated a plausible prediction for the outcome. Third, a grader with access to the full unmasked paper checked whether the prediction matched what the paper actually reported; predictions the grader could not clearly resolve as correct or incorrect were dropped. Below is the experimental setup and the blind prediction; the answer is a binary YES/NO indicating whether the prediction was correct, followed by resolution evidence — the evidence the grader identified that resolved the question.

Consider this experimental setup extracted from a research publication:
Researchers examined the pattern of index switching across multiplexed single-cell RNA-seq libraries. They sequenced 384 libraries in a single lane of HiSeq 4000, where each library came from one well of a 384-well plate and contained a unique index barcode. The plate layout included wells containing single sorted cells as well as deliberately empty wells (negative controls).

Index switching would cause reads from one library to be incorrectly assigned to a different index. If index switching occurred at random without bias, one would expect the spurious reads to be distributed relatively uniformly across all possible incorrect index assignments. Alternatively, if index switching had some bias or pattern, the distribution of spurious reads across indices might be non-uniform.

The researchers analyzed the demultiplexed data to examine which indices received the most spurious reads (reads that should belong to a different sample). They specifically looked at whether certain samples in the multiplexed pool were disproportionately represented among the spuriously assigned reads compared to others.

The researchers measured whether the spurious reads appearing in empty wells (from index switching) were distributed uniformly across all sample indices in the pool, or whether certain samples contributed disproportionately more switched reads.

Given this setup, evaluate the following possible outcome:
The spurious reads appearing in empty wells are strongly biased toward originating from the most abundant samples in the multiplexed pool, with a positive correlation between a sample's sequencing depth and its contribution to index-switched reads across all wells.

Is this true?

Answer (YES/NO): YES